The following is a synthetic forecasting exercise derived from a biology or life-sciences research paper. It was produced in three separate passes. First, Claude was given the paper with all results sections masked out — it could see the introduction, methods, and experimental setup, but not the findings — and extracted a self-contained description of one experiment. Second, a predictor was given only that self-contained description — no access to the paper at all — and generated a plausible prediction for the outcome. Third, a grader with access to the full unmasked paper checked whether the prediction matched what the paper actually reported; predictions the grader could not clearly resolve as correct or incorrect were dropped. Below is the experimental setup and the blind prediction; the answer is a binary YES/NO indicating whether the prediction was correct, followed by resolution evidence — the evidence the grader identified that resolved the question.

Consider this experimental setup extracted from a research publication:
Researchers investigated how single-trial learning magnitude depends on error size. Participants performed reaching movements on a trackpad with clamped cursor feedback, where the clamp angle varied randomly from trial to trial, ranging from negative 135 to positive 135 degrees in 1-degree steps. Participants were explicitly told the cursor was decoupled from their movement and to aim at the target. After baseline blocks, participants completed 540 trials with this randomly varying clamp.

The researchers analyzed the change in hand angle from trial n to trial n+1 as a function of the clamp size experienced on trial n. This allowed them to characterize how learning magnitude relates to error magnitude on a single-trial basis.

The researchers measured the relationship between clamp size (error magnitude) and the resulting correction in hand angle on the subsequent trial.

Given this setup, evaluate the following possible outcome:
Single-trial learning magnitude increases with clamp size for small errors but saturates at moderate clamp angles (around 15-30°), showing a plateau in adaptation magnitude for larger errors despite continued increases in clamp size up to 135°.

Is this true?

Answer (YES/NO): YES